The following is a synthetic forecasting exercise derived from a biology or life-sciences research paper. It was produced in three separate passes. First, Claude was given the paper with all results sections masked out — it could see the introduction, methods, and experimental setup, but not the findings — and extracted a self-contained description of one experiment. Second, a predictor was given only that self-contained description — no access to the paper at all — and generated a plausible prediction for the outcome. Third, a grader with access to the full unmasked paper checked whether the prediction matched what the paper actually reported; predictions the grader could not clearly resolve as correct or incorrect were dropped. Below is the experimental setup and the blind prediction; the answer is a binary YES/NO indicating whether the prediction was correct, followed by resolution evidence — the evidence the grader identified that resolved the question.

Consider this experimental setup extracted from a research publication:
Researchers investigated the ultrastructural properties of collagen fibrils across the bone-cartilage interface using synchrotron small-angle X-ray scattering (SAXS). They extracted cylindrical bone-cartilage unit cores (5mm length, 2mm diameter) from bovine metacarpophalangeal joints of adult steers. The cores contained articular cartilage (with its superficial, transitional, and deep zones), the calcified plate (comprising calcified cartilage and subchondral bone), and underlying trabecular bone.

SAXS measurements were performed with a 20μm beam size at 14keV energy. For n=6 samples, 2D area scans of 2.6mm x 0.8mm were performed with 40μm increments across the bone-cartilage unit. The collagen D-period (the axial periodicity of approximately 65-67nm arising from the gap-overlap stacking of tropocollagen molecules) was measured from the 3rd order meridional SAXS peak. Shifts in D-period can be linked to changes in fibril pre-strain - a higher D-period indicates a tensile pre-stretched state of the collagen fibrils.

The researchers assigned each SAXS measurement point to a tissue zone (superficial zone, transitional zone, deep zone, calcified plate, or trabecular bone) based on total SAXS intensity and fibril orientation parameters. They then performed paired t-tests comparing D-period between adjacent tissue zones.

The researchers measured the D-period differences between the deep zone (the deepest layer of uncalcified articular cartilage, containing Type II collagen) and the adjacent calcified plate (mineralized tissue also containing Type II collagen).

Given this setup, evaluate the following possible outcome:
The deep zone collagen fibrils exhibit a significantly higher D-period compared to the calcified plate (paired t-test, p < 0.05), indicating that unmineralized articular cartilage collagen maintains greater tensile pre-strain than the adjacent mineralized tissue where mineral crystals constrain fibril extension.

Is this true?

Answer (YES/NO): NO